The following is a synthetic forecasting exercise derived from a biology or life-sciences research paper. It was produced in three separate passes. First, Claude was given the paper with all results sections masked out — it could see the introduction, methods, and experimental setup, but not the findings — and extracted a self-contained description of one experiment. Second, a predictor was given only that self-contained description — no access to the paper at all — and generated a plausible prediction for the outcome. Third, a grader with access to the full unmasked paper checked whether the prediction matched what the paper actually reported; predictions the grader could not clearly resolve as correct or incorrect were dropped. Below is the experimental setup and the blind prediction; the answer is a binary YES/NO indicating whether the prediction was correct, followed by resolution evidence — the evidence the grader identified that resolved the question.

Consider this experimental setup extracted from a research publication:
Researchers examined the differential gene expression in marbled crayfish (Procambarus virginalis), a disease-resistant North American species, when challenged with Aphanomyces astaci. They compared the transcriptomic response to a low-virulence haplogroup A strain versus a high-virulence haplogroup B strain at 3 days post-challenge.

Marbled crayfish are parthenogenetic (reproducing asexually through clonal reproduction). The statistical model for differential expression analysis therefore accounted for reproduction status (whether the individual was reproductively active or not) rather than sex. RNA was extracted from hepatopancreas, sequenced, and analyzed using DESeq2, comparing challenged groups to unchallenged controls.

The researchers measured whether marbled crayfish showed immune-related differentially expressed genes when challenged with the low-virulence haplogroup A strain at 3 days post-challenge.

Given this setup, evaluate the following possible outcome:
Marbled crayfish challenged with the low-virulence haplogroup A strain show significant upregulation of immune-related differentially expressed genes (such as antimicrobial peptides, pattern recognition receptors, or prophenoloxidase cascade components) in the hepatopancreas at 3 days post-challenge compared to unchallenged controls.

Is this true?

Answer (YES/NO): YES